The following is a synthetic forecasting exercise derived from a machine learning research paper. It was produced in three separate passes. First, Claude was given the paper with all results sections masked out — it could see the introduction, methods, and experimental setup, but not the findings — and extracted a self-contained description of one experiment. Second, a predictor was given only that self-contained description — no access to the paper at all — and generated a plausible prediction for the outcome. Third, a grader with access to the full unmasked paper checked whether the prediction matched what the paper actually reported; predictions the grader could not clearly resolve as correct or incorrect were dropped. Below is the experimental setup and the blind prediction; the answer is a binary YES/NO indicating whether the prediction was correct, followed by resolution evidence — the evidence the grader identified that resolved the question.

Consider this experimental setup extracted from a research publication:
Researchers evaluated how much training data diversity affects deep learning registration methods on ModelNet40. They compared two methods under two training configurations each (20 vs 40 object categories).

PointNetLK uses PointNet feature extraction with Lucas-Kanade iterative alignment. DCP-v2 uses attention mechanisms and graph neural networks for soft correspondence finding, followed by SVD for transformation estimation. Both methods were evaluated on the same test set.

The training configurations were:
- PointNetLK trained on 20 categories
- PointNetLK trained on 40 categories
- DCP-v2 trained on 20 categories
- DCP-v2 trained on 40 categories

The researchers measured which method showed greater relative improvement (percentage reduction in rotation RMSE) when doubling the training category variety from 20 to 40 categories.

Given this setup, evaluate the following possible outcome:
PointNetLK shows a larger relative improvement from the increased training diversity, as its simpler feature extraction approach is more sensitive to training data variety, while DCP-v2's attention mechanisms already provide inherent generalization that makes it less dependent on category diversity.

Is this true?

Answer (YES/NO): NO